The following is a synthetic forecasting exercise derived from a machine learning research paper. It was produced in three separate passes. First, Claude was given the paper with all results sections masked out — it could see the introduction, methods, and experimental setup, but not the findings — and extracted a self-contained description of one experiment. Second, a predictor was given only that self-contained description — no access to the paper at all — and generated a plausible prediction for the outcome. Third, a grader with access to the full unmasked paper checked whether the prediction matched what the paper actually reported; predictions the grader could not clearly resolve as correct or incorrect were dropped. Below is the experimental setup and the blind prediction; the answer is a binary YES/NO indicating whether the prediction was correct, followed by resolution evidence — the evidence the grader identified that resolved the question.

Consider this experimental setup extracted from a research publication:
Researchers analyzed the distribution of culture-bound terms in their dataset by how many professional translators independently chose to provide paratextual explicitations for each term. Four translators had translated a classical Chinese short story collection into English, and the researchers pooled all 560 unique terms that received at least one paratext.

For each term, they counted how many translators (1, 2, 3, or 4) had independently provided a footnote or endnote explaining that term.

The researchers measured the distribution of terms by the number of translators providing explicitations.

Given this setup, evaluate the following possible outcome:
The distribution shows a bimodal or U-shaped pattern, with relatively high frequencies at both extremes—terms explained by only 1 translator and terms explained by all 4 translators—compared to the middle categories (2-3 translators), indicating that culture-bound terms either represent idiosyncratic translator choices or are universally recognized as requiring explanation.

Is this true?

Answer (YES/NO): NO